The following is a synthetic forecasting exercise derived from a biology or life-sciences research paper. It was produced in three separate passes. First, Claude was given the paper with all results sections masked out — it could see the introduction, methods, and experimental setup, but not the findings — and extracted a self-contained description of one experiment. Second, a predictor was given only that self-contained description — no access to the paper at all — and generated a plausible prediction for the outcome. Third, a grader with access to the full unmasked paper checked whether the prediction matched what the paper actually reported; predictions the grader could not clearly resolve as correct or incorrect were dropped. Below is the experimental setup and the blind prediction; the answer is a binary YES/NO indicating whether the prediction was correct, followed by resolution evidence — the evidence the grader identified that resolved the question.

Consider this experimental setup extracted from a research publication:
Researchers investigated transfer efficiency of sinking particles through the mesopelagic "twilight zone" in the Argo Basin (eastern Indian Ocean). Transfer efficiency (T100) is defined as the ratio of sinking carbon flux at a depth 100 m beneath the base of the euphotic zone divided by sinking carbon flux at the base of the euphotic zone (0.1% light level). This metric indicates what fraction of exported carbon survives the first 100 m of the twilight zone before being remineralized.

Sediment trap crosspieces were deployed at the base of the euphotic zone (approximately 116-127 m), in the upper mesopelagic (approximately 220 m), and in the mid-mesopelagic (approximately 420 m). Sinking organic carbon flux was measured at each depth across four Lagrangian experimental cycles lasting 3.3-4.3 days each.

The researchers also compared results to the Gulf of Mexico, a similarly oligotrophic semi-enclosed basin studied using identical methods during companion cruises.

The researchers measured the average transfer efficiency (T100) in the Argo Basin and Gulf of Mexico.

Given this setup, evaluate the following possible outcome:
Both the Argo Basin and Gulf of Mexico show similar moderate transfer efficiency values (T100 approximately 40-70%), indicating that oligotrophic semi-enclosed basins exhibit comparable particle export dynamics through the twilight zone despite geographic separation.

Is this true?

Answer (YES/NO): YES